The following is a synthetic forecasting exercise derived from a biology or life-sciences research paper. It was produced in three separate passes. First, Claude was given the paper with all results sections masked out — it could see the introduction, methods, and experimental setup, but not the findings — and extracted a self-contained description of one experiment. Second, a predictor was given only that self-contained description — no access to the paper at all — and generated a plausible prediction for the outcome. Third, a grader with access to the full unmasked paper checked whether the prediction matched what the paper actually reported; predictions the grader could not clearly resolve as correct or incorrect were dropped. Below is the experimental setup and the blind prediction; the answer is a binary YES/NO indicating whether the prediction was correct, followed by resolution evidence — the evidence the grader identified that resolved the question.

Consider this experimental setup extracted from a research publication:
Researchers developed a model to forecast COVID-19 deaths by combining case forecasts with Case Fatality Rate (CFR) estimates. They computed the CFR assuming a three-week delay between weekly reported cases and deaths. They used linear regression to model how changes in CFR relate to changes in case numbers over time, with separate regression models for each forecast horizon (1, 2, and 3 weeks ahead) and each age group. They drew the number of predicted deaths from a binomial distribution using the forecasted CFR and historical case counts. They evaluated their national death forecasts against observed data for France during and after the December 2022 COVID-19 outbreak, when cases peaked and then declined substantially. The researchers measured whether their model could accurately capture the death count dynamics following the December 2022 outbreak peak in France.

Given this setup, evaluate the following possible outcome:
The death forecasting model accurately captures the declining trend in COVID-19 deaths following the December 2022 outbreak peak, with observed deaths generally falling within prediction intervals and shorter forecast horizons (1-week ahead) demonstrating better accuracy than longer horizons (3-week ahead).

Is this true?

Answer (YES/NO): NO